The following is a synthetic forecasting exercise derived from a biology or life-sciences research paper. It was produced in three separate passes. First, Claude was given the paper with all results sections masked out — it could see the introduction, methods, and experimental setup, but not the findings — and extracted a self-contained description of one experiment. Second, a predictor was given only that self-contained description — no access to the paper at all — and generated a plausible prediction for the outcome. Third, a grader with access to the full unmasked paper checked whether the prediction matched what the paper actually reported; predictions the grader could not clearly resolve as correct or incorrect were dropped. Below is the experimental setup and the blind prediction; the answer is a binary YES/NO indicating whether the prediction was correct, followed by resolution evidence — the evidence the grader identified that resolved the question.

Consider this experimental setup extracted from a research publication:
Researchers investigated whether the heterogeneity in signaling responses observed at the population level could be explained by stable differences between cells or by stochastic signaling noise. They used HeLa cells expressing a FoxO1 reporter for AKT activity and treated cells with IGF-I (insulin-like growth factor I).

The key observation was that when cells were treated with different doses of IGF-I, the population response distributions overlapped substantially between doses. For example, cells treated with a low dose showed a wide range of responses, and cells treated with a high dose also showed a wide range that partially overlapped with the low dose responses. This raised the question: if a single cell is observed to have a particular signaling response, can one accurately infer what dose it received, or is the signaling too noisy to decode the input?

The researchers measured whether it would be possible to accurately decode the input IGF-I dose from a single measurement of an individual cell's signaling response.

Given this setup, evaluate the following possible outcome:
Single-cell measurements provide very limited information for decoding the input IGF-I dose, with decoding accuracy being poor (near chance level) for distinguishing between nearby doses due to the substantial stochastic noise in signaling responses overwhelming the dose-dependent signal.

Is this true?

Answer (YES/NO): NO